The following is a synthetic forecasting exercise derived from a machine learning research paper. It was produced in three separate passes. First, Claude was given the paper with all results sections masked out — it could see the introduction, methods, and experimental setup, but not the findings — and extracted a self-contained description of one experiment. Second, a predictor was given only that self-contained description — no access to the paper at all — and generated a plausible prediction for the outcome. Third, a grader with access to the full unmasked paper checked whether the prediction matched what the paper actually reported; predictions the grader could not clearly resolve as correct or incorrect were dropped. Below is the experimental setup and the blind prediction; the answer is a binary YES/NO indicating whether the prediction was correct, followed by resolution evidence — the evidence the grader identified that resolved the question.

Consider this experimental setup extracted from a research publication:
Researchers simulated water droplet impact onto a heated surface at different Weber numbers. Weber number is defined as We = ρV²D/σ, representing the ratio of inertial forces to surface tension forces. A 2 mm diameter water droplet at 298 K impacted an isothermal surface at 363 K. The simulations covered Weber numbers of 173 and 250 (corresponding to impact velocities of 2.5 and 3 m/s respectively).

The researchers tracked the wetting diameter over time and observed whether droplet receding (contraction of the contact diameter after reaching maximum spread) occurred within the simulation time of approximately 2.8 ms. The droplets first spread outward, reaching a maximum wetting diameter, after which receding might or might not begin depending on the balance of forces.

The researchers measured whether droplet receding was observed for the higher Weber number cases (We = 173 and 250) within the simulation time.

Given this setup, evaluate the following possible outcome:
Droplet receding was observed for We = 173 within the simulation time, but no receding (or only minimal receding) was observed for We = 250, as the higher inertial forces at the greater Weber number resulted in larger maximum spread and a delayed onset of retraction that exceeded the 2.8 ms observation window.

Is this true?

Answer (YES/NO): NO